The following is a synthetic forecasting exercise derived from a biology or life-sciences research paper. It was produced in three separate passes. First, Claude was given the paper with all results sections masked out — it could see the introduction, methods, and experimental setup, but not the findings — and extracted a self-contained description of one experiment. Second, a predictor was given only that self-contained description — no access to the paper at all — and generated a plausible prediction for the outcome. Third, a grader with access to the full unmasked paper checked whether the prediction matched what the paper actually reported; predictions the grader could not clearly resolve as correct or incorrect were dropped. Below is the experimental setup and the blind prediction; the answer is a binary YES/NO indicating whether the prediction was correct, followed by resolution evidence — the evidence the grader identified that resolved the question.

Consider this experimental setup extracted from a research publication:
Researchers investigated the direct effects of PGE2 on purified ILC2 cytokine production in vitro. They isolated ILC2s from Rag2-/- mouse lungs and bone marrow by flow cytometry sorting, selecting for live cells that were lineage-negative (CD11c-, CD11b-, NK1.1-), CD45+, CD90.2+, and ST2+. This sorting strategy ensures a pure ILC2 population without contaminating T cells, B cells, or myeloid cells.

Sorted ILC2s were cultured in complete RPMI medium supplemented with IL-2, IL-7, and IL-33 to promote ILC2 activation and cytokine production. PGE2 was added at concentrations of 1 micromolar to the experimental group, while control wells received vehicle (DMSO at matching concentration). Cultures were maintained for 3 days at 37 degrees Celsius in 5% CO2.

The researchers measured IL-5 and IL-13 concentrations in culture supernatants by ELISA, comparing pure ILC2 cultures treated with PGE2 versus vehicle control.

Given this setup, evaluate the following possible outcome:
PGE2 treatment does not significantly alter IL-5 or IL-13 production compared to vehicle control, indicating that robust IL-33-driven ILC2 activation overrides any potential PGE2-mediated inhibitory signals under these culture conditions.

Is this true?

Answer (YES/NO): NO